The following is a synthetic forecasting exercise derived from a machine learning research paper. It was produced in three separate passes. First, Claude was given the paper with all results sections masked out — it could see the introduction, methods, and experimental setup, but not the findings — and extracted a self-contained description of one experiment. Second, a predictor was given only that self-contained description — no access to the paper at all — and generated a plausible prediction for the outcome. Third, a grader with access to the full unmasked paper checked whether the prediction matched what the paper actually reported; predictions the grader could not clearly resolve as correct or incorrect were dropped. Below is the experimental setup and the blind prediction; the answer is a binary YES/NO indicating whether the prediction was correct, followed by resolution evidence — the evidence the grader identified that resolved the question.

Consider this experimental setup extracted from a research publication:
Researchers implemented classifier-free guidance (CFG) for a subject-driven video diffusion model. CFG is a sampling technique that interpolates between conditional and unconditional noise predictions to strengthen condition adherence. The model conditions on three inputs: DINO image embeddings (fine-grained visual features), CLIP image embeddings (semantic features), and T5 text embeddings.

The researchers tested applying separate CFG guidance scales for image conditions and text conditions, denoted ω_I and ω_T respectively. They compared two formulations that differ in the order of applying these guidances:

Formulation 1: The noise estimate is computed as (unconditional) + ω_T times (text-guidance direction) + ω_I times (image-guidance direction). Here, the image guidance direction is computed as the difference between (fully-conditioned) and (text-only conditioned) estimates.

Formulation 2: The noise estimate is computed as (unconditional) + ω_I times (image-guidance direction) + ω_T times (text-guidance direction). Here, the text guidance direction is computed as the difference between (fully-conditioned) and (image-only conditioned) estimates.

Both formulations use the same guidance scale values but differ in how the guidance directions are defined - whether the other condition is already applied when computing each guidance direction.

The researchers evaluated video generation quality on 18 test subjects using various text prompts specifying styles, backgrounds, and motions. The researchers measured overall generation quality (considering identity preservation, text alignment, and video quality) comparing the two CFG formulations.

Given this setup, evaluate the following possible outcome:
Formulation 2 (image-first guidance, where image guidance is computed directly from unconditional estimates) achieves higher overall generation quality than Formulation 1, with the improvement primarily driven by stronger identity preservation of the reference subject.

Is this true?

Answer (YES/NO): NO